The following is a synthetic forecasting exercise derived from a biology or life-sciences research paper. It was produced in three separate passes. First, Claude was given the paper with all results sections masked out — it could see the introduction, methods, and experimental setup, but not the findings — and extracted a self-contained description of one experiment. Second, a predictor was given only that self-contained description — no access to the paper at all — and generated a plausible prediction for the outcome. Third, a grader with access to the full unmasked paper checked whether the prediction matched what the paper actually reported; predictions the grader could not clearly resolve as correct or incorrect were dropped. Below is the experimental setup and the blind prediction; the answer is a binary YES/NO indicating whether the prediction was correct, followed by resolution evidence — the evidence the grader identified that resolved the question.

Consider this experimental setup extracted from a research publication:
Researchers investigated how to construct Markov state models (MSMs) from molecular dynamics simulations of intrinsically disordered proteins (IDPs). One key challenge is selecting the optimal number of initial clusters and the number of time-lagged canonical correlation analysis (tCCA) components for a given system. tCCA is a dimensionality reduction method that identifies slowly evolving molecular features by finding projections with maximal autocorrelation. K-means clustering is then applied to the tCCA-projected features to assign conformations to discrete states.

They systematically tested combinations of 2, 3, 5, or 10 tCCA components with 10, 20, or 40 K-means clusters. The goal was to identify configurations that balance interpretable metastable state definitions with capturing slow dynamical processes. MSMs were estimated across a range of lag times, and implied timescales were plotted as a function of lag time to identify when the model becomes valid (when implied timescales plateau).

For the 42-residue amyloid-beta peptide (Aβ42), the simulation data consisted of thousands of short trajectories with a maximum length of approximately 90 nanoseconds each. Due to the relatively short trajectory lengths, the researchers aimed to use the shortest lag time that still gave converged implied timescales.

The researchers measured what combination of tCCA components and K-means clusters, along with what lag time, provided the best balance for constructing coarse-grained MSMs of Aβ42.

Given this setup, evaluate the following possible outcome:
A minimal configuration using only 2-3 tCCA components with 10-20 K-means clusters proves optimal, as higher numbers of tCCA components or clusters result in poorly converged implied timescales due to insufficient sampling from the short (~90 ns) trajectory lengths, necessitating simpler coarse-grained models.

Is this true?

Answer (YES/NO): NO